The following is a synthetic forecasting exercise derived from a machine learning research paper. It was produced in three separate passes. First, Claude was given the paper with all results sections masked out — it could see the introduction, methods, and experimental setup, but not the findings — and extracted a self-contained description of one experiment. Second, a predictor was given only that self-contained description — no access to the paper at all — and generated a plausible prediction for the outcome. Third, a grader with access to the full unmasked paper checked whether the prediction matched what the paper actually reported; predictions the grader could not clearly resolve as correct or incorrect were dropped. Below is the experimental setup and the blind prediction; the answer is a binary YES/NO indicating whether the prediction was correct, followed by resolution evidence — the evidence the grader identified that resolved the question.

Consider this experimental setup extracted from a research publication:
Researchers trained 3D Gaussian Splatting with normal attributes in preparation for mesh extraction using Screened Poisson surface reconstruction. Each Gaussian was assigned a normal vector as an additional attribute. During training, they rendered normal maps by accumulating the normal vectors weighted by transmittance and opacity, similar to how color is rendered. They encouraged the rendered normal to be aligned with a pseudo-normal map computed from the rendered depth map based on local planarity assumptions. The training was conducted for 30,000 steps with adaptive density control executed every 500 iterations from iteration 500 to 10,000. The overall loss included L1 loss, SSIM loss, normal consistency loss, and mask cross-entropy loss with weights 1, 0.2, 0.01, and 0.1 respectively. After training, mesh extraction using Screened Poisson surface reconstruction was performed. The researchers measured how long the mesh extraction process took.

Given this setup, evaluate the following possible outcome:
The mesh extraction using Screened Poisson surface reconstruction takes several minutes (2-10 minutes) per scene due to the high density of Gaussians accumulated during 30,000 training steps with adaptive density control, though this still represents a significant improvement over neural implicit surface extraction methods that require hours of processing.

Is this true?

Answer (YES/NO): NO